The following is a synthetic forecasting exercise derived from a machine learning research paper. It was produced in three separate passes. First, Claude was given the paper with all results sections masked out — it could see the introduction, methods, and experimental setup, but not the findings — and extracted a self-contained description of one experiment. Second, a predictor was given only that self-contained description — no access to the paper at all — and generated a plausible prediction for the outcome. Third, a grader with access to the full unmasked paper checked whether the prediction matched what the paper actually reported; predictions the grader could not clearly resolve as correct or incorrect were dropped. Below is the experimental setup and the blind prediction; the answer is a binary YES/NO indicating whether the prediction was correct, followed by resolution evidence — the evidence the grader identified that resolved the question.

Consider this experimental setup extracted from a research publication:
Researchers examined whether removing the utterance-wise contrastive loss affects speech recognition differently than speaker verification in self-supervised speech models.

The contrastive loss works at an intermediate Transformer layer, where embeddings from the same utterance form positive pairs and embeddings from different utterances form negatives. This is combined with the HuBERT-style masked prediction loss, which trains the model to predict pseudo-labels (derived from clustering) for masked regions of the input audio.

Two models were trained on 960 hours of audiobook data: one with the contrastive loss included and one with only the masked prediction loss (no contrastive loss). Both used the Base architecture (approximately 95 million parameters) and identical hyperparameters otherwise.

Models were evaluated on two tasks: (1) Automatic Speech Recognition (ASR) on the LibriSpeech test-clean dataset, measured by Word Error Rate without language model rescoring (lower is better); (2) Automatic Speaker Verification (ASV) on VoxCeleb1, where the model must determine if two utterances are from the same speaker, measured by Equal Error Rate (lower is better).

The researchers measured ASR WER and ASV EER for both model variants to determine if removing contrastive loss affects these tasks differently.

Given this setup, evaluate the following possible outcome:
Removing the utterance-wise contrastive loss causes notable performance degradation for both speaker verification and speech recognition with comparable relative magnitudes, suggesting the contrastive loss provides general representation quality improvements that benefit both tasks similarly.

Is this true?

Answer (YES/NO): NO